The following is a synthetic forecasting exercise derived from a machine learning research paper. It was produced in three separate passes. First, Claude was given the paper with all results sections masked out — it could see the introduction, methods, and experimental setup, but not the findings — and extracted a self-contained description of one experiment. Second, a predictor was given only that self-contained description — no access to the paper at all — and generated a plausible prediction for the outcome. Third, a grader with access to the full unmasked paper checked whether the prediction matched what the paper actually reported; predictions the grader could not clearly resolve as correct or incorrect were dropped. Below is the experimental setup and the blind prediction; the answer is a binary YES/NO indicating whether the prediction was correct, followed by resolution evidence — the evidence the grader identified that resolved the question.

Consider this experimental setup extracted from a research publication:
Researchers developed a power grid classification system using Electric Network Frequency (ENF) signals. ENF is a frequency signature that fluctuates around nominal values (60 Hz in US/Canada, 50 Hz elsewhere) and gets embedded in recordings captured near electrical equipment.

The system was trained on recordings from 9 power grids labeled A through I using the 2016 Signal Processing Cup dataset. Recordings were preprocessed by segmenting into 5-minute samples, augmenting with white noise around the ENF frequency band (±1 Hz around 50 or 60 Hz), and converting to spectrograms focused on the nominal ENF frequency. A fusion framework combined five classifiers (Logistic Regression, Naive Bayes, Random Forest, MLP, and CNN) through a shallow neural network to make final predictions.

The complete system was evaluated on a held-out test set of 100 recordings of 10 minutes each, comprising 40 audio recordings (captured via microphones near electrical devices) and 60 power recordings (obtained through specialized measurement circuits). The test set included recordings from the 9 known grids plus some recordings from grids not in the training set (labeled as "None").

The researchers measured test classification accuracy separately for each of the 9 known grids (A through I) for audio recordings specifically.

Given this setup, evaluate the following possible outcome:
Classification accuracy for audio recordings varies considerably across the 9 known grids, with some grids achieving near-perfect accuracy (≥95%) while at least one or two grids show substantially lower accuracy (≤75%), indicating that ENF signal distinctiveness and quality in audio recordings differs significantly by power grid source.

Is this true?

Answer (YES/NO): YES